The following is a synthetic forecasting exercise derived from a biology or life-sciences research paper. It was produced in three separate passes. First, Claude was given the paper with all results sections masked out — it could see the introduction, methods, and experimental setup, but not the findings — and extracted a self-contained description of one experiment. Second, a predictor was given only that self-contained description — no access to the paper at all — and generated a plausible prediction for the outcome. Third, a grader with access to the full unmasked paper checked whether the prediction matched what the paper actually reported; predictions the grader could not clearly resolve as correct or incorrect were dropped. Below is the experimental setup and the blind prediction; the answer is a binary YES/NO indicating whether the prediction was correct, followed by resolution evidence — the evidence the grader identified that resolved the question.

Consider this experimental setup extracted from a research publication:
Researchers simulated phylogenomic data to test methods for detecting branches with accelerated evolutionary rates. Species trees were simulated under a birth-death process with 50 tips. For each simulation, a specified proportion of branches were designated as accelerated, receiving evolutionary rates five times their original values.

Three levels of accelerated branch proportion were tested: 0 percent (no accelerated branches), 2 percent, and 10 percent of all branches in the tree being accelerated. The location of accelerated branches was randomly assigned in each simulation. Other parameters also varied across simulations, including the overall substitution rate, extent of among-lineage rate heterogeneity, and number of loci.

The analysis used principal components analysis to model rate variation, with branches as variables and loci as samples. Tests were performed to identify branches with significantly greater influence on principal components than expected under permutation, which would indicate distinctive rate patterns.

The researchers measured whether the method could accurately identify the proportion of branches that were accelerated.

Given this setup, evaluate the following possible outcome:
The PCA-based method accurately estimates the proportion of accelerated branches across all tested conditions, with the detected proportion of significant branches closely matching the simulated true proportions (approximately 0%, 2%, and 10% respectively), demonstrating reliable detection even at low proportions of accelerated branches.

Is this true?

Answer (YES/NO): NO